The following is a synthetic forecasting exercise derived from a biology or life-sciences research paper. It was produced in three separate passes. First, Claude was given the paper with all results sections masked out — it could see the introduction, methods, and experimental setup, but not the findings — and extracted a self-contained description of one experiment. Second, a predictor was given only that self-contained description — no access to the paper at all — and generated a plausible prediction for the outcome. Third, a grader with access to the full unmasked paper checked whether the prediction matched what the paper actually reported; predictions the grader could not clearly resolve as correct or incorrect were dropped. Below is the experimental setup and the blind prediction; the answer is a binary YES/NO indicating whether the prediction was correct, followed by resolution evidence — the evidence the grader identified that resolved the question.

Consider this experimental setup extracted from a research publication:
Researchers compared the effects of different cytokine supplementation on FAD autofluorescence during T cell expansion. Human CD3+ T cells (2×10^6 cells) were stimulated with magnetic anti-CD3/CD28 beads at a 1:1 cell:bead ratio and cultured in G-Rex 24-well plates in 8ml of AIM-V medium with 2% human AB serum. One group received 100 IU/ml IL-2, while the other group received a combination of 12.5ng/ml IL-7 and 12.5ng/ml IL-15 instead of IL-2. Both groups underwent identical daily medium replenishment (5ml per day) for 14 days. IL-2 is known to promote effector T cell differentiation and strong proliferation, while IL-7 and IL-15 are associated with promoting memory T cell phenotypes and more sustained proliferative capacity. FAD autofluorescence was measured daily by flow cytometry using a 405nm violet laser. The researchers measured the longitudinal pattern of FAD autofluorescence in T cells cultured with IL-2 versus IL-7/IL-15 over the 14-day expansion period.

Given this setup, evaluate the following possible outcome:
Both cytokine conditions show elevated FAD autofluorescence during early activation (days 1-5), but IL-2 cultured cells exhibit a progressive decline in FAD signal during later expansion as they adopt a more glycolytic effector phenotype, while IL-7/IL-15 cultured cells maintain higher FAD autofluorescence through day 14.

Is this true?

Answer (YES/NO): NO